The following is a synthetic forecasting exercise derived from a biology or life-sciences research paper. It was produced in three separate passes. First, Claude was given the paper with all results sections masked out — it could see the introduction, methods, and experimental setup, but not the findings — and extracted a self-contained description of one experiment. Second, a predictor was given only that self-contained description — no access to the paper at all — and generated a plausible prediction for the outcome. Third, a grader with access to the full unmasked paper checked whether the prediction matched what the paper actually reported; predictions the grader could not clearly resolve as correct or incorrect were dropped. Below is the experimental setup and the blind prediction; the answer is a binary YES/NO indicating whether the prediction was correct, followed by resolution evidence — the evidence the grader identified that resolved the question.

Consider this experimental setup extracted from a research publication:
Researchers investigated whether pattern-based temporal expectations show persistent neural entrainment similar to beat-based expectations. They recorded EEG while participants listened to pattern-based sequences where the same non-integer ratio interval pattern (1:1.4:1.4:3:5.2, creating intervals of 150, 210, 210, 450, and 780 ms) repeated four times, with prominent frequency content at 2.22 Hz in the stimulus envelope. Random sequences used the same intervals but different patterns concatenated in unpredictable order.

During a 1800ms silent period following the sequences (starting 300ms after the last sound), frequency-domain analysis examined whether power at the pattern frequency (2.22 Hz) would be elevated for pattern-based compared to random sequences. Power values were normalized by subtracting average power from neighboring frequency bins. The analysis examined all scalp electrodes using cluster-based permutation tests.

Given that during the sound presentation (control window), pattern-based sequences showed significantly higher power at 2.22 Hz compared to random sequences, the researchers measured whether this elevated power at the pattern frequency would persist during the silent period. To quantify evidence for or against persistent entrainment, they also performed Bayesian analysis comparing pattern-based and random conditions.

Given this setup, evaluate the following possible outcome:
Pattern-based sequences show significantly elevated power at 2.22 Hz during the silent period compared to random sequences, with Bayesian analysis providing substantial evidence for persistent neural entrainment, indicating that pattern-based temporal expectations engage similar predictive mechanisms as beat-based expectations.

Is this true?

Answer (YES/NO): NO